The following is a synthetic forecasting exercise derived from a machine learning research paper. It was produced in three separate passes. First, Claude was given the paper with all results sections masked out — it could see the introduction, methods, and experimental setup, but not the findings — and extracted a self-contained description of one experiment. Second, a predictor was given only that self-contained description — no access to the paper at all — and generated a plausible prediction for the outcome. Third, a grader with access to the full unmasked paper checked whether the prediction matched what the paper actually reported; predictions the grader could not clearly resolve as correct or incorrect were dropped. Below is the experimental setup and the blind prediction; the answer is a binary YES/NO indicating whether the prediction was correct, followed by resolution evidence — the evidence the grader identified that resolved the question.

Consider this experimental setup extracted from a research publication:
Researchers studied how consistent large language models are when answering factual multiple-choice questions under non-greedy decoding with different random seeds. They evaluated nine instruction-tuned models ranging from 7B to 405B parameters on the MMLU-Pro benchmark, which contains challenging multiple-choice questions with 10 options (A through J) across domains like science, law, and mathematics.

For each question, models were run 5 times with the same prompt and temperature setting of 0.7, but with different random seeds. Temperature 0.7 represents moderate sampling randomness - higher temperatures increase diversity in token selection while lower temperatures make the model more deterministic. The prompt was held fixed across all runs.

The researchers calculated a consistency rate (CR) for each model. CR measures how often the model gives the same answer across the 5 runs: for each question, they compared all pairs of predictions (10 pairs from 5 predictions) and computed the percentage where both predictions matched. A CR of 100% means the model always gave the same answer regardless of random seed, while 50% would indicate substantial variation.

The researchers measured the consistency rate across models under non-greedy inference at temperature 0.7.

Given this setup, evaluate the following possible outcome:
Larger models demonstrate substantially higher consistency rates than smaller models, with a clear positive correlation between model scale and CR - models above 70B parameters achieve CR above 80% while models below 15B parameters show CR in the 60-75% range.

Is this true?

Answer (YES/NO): NO